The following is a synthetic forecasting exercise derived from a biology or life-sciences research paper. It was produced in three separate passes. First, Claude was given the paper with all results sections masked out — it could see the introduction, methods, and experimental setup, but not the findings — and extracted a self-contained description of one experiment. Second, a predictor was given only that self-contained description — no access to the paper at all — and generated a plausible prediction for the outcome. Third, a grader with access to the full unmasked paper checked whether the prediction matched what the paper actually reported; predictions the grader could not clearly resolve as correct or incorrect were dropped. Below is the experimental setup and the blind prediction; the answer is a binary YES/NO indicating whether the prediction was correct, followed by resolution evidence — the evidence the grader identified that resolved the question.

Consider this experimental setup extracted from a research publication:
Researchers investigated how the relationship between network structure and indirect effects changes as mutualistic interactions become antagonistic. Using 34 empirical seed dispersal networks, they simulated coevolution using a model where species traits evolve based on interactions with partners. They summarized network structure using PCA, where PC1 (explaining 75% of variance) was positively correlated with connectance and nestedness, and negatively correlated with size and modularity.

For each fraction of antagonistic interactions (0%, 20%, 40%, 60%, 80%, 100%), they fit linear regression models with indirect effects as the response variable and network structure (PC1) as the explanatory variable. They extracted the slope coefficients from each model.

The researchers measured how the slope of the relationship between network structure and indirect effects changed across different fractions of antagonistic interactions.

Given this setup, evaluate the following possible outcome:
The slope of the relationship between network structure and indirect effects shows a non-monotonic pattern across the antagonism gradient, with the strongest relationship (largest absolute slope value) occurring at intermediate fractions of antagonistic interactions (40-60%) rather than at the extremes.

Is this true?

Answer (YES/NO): NO